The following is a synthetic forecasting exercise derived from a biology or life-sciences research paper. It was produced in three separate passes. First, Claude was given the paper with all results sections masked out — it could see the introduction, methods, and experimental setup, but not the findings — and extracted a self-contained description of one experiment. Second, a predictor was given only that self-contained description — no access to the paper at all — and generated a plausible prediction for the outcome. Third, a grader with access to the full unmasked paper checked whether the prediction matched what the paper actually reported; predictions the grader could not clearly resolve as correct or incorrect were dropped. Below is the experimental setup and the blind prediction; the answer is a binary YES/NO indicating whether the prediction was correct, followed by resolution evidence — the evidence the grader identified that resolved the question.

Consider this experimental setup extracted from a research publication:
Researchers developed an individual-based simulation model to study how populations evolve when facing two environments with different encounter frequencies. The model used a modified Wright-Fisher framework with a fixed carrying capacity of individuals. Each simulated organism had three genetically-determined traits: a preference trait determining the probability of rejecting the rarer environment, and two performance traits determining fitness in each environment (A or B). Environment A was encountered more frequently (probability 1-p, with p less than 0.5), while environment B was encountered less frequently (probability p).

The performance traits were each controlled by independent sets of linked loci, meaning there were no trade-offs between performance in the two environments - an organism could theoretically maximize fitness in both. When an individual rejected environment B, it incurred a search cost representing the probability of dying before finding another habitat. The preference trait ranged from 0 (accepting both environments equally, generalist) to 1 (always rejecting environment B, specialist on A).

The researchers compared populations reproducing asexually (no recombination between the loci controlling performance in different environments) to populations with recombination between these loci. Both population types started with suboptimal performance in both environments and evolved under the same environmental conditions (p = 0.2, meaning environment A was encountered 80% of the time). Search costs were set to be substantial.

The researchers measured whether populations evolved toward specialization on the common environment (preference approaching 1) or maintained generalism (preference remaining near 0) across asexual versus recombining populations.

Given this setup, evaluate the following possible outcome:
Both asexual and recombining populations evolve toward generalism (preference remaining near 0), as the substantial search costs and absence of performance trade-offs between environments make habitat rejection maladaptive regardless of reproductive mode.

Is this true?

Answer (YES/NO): NO